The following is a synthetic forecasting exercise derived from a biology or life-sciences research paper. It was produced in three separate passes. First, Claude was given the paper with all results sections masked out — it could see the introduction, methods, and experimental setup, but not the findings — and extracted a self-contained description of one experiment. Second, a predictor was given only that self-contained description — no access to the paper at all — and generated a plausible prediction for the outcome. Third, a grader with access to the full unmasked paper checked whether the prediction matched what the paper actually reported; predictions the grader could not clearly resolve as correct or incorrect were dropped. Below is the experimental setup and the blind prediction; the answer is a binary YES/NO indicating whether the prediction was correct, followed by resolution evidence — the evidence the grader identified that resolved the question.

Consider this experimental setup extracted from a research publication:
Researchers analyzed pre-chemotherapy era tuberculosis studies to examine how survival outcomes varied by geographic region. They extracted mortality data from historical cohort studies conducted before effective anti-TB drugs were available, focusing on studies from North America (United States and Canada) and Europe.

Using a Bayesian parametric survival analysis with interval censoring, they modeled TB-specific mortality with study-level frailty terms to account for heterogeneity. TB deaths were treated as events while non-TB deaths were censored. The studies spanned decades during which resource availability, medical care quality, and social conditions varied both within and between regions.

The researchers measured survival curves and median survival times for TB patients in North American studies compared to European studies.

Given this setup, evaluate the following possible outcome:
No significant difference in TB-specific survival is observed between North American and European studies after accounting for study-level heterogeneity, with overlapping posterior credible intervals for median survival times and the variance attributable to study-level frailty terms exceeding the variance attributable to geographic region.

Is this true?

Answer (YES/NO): NO